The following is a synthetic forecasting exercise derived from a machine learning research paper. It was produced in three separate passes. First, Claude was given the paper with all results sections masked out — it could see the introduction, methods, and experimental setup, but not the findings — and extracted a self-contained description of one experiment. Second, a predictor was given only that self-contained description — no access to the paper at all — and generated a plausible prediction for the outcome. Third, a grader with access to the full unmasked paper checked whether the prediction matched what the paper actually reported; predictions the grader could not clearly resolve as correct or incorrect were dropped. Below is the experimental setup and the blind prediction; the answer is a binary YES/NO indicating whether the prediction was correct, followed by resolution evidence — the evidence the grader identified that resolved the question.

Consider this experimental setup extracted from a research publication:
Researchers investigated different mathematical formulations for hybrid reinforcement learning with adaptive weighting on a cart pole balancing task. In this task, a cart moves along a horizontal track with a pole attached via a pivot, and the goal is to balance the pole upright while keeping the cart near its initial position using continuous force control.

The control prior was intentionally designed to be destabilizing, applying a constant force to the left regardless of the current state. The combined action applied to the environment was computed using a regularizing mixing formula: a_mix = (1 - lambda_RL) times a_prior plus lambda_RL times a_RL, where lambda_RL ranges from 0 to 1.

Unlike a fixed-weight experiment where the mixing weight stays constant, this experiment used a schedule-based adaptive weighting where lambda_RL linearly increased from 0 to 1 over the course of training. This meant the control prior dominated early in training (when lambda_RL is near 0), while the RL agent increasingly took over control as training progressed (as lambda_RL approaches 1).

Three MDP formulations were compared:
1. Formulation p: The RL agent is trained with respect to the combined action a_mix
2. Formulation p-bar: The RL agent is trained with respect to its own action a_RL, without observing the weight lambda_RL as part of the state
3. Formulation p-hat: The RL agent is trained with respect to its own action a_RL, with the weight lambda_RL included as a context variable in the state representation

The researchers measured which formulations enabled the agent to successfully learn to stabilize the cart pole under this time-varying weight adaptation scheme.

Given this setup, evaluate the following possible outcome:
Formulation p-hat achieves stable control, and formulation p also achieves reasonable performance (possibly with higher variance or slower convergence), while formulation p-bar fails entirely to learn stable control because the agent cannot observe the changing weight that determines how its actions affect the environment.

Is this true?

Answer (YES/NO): NO